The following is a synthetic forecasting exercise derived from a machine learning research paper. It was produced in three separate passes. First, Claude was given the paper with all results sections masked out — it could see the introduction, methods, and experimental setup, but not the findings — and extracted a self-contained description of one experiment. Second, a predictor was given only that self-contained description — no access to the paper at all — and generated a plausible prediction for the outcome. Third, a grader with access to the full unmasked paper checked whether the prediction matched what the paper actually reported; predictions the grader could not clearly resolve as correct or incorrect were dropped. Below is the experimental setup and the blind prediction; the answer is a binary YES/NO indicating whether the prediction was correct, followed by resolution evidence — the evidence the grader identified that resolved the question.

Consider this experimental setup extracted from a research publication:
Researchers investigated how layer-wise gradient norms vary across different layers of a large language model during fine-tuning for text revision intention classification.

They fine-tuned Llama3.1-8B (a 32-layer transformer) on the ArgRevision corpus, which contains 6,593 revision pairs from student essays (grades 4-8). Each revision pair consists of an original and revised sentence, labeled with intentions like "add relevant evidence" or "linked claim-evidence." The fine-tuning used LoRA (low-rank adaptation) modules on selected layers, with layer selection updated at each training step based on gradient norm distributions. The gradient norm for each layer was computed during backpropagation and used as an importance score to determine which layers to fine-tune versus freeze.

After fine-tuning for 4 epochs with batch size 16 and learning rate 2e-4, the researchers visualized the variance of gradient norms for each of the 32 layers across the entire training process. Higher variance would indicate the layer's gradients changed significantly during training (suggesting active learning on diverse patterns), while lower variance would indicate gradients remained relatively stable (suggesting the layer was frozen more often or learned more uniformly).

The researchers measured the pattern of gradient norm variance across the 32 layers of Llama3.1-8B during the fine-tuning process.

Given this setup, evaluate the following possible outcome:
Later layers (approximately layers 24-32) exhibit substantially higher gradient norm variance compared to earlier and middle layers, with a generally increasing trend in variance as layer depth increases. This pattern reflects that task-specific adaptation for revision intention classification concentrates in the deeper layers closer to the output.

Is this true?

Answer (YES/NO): NO